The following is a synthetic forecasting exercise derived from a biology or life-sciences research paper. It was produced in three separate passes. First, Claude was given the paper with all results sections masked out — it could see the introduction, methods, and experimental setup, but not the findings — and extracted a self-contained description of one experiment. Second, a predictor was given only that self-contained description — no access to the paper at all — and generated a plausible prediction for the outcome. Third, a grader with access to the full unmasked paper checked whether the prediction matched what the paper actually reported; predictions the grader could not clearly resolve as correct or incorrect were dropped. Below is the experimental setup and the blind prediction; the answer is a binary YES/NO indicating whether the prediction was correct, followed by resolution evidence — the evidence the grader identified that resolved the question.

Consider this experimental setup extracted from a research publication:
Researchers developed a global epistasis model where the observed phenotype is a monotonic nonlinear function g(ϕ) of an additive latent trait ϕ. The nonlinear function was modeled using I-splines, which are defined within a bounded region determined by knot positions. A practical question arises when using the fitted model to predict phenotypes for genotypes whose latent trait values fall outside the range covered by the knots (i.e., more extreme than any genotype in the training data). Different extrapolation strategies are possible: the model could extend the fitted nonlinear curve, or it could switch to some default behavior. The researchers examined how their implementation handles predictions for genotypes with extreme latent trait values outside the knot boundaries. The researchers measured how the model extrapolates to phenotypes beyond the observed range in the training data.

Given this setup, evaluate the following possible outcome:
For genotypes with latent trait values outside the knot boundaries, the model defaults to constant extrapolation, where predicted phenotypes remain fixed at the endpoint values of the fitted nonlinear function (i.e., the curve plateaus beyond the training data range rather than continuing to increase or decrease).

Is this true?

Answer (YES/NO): NO